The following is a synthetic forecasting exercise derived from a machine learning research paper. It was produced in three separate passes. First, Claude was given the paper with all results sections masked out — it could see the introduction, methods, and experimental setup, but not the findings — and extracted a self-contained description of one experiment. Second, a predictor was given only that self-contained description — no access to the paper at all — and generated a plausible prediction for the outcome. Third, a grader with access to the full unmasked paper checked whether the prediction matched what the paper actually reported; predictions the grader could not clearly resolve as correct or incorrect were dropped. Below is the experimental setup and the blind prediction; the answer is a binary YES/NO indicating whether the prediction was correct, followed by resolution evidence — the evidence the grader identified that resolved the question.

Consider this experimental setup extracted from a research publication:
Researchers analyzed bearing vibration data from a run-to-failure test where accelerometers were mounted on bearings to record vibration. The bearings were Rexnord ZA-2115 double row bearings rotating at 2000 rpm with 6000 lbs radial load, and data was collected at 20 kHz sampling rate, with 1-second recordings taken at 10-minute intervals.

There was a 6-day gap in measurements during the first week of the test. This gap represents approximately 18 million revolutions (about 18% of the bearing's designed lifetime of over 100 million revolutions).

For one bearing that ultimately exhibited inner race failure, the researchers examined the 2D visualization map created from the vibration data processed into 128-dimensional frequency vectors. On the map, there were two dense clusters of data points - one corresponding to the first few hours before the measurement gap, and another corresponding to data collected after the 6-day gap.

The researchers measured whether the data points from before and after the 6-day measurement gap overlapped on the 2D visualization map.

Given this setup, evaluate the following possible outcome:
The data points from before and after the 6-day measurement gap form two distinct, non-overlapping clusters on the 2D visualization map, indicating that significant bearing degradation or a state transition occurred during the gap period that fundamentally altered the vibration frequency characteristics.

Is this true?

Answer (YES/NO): YES